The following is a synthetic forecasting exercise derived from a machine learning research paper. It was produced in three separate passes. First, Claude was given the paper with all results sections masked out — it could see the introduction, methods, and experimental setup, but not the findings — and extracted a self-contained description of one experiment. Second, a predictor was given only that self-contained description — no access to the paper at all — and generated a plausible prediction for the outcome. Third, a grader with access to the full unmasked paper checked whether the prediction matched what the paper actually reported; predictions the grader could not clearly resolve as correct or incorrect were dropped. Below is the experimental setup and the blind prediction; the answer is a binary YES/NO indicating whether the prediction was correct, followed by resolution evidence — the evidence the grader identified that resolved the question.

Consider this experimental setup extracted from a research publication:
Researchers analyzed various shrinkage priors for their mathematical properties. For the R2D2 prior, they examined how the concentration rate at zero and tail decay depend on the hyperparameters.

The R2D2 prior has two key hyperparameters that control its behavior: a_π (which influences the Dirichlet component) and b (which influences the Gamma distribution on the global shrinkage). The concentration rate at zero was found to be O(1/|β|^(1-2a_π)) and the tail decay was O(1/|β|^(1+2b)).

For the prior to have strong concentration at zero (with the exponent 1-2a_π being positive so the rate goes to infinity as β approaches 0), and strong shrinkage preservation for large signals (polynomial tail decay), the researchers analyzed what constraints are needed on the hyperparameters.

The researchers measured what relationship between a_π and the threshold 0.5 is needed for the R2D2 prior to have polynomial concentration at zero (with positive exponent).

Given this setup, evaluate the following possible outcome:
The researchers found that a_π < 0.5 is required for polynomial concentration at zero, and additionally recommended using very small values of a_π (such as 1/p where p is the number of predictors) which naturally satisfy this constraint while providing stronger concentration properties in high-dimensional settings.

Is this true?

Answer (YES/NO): NO